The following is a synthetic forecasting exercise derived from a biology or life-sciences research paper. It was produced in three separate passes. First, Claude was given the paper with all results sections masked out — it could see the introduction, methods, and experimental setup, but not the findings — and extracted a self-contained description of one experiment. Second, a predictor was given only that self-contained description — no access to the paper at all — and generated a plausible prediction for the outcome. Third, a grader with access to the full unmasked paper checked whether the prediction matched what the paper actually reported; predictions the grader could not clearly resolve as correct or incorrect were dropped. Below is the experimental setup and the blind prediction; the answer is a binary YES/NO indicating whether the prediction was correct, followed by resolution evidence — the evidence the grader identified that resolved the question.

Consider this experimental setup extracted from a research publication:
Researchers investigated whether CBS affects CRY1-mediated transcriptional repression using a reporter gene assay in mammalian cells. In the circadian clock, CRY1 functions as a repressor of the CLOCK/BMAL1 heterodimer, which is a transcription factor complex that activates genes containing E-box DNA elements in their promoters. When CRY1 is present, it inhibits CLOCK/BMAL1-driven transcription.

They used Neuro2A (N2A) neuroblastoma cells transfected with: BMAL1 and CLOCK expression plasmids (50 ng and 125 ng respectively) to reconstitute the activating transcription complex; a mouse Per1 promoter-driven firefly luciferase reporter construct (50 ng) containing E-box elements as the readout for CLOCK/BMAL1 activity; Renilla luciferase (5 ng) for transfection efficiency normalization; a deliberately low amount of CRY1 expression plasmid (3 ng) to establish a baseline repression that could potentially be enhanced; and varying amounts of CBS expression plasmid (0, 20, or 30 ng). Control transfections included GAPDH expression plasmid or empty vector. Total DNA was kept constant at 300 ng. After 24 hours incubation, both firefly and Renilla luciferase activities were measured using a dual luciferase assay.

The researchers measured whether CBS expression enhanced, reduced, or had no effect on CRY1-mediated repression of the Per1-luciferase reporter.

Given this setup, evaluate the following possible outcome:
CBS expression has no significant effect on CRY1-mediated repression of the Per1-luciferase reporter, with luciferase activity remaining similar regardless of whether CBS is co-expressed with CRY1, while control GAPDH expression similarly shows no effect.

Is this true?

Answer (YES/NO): NO